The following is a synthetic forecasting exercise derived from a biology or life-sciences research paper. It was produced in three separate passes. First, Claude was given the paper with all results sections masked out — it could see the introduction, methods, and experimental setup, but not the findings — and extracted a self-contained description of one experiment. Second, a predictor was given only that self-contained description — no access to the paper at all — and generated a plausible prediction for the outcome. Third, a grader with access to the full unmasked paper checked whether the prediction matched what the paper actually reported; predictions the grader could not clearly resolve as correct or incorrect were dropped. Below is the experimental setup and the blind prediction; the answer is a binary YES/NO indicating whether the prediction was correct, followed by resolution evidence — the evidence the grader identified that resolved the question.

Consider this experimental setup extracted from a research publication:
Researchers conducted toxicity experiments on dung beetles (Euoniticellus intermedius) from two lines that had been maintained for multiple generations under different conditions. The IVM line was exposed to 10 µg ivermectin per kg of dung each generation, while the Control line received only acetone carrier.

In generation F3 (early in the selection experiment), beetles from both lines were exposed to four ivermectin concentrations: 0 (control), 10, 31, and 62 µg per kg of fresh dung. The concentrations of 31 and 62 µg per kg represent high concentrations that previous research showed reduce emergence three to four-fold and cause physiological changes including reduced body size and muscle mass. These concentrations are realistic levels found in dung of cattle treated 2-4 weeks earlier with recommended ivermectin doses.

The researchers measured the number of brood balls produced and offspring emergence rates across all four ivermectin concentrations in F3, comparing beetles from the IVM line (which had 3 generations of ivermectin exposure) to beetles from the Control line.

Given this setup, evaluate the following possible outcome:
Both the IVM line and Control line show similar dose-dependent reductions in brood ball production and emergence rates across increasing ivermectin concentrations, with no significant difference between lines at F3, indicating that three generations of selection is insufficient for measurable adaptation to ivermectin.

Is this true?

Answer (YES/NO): NO